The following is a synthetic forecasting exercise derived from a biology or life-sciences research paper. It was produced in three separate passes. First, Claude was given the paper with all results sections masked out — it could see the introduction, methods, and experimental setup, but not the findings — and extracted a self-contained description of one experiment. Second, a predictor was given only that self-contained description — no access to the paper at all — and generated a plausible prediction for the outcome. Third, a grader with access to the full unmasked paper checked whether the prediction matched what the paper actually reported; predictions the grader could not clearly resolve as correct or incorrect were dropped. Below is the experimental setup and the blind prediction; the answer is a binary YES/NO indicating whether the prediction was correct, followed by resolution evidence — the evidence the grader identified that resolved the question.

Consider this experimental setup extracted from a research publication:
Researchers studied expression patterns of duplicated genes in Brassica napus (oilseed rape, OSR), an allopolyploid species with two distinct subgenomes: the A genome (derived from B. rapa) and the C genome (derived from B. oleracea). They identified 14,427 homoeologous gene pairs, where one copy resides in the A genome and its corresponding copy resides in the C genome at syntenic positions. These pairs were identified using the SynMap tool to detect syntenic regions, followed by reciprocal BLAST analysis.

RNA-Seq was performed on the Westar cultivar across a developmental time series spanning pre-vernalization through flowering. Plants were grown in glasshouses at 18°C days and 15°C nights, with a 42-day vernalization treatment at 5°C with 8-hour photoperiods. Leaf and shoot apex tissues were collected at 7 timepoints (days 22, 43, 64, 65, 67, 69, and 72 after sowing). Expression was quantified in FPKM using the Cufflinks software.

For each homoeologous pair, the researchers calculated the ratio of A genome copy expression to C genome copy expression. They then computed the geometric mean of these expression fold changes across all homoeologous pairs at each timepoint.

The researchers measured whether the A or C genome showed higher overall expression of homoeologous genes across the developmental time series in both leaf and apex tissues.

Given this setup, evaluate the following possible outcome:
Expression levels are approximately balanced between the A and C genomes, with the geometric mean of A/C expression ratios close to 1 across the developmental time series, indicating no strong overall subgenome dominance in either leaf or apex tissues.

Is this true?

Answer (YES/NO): YES